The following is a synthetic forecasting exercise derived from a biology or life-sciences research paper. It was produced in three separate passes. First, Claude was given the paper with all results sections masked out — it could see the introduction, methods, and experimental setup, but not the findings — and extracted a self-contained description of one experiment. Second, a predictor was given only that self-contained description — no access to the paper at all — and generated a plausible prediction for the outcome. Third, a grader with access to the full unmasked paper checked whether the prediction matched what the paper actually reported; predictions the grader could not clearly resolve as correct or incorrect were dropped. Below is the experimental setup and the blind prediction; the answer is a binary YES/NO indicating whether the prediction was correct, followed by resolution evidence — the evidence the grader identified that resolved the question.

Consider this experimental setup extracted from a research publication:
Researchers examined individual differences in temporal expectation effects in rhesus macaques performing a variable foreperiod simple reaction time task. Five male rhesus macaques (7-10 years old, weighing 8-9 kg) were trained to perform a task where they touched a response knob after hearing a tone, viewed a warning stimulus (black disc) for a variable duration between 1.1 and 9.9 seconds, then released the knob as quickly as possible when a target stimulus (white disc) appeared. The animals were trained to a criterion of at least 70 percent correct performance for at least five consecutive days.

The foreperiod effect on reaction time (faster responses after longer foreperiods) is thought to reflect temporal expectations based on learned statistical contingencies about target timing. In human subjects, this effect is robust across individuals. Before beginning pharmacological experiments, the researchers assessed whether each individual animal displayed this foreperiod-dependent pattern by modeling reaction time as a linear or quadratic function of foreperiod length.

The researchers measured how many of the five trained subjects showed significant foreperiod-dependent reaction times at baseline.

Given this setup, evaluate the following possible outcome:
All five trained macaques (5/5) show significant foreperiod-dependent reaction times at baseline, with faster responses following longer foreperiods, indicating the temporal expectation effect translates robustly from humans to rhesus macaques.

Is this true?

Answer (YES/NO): NO